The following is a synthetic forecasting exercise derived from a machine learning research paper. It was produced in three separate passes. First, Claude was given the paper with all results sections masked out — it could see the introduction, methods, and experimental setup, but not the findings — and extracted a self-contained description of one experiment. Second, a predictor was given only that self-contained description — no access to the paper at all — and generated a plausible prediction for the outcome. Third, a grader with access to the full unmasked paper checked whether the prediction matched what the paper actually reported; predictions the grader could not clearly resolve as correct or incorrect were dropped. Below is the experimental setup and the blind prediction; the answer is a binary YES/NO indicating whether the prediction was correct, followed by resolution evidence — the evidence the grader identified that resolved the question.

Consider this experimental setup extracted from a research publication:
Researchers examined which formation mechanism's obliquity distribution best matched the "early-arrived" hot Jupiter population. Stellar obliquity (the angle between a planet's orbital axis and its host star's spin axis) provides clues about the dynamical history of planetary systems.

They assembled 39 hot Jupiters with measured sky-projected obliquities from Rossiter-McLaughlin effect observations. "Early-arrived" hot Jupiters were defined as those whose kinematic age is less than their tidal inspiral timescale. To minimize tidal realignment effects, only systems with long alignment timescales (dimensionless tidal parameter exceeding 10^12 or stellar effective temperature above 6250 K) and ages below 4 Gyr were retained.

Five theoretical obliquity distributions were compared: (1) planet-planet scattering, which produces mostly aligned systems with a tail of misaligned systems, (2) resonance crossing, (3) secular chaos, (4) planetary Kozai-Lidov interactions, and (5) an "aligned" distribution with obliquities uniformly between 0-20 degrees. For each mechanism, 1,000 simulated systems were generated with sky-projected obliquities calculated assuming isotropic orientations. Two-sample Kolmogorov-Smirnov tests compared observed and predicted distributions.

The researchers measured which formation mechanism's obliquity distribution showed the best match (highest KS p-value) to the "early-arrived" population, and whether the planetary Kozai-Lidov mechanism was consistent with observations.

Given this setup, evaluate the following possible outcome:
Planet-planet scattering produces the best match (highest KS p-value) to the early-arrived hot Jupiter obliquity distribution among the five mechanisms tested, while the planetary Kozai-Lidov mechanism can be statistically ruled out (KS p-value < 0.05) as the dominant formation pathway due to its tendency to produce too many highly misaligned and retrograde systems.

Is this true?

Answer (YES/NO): YES